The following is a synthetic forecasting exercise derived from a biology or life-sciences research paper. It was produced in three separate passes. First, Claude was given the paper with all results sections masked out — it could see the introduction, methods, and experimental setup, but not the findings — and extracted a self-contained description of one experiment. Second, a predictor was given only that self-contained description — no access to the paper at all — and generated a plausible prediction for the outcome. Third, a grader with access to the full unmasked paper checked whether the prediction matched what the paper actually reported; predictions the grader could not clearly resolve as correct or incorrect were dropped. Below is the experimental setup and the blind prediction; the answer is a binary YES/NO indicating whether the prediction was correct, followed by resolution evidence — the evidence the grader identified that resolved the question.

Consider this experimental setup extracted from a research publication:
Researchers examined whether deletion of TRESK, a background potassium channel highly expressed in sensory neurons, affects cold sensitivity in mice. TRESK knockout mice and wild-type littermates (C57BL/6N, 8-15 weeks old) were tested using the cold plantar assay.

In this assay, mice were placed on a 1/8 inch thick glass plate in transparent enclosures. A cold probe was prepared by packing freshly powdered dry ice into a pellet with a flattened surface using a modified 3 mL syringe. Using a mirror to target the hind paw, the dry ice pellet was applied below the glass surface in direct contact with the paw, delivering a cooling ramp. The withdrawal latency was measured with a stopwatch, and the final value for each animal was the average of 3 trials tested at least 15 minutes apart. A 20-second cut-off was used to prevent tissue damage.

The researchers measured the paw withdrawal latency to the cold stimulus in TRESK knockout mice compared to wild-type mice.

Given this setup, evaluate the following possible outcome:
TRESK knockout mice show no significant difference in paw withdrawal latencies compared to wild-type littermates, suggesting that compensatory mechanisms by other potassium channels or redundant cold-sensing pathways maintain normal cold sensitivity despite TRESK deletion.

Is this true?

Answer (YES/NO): NO